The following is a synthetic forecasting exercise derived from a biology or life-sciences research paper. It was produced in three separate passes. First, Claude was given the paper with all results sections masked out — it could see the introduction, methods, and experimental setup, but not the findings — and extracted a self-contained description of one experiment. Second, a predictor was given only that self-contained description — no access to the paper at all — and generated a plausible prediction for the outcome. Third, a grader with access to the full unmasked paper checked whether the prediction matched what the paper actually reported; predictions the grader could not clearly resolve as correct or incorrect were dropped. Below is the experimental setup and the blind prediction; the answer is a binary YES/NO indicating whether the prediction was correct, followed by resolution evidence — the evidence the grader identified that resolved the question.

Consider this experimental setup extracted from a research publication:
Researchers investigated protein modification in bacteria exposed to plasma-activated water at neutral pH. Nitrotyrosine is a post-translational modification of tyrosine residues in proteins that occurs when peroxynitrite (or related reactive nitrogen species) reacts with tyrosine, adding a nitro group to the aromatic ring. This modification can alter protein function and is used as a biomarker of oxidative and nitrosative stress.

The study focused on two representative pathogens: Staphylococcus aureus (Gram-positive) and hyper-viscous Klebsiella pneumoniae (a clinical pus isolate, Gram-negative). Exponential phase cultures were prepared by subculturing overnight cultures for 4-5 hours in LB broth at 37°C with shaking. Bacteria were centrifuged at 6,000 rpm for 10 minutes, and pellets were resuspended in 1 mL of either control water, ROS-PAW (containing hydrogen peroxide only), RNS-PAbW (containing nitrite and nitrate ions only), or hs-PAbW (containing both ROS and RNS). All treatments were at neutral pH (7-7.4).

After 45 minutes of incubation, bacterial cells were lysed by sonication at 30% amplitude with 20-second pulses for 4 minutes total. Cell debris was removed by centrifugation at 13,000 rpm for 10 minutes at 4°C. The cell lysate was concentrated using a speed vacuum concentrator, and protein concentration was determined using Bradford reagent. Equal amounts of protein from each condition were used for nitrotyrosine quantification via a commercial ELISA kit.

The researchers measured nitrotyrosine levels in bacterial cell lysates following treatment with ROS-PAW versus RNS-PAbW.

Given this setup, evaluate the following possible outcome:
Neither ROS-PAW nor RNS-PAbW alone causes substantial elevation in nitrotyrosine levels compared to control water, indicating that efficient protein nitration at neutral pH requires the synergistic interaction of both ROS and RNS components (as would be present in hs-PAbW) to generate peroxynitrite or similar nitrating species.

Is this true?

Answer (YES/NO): NO